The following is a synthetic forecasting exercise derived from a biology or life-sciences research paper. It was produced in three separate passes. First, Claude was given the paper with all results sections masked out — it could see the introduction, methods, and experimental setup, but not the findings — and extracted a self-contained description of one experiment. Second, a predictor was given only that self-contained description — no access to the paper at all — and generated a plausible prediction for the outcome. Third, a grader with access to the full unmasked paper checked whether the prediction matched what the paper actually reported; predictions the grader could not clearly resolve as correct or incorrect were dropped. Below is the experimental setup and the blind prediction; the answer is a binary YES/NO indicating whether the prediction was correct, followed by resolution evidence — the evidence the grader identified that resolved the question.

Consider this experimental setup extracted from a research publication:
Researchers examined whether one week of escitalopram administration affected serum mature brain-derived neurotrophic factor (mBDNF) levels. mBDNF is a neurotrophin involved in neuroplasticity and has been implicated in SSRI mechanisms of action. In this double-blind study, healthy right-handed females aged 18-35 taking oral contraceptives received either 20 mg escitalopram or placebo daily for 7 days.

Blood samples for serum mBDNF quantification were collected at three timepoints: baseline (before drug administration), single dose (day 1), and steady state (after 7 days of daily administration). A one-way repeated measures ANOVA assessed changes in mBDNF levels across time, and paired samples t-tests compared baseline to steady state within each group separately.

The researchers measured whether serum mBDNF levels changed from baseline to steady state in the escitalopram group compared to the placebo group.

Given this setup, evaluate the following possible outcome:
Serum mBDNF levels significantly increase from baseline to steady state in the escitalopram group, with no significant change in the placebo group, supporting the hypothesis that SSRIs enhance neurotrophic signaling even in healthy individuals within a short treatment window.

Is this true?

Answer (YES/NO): NO